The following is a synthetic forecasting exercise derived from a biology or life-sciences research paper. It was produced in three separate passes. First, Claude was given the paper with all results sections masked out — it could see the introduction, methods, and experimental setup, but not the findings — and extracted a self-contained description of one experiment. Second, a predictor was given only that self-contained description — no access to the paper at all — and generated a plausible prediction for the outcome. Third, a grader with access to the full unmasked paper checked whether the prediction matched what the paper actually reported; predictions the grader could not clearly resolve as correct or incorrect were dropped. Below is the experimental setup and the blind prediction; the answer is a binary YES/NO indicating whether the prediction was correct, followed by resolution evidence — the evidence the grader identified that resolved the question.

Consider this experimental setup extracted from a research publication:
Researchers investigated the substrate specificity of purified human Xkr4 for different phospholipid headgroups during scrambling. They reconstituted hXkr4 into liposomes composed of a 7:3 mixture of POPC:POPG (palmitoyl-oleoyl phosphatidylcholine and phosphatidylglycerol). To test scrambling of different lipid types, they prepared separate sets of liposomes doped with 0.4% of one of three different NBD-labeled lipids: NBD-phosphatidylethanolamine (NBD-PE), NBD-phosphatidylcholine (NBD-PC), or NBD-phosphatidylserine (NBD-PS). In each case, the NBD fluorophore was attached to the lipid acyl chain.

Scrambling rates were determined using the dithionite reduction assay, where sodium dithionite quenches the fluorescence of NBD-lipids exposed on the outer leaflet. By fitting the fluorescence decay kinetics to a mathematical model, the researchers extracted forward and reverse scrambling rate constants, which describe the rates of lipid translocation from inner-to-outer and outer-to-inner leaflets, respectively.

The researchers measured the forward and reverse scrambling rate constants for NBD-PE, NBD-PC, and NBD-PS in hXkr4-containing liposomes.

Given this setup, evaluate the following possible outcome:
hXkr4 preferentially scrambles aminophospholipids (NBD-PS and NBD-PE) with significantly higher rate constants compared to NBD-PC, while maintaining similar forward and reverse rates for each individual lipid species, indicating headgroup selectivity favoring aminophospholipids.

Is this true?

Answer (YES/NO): NO